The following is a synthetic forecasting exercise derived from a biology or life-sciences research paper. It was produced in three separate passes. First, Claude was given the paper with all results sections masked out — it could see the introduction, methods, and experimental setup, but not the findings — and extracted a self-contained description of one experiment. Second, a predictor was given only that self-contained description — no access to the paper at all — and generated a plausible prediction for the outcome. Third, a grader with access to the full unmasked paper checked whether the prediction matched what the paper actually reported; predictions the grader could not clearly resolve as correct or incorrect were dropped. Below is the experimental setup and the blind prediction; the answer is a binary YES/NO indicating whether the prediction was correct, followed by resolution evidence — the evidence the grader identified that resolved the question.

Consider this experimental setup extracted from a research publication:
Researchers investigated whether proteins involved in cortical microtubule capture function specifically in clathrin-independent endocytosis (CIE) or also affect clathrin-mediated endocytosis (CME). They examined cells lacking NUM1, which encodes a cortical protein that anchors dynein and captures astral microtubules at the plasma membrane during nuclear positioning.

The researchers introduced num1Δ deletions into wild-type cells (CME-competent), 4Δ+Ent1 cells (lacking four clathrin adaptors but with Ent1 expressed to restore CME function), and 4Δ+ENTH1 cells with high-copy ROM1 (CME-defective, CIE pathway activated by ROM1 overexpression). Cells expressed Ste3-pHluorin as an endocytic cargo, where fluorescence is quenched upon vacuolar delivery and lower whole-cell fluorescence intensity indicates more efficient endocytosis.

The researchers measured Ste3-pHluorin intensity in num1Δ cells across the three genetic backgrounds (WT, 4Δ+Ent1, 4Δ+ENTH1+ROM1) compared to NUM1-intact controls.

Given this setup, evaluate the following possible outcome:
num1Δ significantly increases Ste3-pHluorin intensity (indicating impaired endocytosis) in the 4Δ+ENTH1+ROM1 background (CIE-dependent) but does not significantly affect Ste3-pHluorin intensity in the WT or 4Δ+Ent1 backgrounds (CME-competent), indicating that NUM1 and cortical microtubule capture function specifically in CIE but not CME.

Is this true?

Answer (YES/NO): YES